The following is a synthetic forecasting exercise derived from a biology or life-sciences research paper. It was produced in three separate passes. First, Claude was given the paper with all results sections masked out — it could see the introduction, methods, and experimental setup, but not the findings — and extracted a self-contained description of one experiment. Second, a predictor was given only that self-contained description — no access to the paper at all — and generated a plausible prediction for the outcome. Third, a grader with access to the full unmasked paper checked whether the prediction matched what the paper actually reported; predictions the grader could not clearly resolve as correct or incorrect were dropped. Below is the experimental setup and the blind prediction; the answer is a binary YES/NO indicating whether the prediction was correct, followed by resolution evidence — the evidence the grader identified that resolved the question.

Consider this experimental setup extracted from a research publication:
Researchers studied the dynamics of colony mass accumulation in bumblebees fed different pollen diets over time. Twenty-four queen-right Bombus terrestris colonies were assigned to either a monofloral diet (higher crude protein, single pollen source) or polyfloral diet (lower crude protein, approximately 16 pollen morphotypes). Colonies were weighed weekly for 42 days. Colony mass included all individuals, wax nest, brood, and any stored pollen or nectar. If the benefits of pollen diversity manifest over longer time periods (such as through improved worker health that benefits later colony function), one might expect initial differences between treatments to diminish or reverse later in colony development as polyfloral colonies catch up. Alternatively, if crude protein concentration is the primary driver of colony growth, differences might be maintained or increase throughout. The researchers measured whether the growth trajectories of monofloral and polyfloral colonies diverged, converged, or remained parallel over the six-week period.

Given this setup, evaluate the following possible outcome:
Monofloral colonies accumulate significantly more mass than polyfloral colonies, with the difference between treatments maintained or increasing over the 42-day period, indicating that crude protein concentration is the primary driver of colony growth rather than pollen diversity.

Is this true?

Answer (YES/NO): YES